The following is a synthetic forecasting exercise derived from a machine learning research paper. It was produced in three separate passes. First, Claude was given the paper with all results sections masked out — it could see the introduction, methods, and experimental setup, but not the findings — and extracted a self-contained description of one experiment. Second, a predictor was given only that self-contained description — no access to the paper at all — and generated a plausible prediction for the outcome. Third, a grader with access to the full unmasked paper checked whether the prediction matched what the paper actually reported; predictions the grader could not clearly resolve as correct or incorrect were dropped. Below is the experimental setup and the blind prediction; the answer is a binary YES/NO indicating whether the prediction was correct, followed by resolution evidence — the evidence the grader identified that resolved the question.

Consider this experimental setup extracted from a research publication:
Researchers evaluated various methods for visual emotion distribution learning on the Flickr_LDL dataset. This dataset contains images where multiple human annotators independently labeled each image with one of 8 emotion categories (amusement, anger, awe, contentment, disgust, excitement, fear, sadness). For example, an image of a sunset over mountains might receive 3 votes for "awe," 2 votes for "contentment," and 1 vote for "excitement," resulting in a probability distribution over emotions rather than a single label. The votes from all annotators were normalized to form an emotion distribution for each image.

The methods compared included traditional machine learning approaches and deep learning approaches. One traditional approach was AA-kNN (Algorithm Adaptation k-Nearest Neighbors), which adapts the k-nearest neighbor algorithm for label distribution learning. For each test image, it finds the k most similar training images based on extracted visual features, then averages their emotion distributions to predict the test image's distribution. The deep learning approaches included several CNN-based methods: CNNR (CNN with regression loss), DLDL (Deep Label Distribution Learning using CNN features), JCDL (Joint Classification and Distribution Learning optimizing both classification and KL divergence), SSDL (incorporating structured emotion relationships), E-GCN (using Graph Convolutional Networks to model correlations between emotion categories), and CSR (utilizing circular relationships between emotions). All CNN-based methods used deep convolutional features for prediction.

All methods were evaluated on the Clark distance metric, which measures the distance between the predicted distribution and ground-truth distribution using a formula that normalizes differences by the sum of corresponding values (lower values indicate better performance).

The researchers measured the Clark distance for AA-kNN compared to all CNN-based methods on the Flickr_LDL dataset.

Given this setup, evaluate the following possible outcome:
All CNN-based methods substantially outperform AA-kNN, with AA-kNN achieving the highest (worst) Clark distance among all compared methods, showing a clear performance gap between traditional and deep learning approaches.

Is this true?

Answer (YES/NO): NO